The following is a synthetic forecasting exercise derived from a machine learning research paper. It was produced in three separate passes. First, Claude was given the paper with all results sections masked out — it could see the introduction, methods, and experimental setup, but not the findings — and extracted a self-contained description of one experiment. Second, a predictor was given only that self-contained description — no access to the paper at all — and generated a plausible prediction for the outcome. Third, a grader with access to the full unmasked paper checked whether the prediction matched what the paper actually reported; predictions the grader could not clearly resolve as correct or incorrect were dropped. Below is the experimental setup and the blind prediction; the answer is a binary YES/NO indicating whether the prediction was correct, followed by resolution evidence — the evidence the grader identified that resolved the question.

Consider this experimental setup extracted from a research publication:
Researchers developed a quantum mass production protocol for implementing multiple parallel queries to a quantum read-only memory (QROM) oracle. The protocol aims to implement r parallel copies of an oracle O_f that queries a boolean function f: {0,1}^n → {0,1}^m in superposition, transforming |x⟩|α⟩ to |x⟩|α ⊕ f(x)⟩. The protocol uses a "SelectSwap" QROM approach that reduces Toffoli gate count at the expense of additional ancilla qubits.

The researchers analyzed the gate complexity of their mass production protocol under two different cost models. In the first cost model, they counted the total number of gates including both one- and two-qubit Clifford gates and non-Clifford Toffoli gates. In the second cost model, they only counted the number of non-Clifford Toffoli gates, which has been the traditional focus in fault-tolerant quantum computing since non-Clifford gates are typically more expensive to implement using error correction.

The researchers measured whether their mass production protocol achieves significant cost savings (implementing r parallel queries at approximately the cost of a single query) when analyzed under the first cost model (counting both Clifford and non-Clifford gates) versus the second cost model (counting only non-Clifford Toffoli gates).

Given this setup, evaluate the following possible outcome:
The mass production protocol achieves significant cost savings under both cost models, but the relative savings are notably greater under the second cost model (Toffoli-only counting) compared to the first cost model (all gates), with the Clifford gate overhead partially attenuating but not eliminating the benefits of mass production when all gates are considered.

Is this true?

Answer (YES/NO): NO